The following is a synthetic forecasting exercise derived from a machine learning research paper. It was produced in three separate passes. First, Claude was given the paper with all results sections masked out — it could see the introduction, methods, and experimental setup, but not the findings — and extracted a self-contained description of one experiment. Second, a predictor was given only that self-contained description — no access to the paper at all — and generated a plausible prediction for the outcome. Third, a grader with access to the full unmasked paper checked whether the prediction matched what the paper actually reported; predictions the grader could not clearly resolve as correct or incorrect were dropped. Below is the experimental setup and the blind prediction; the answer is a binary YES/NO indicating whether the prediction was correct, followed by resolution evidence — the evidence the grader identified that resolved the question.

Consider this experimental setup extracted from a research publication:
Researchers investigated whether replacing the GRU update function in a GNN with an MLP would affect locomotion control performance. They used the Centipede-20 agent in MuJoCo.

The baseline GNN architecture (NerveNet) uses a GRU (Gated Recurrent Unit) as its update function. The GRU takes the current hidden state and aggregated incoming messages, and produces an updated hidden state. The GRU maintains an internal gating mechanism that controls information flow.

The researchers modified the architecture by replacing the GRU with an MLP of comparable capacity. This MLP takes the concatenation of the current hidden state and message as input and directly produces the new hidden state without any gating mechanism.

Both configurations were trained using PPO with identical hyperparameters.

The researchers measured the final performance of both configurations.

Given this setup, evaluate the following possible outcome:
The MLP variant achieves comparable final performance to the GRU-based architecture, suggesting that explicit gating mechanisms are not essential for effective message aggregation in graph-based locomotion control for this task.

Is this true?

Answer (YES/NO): NO